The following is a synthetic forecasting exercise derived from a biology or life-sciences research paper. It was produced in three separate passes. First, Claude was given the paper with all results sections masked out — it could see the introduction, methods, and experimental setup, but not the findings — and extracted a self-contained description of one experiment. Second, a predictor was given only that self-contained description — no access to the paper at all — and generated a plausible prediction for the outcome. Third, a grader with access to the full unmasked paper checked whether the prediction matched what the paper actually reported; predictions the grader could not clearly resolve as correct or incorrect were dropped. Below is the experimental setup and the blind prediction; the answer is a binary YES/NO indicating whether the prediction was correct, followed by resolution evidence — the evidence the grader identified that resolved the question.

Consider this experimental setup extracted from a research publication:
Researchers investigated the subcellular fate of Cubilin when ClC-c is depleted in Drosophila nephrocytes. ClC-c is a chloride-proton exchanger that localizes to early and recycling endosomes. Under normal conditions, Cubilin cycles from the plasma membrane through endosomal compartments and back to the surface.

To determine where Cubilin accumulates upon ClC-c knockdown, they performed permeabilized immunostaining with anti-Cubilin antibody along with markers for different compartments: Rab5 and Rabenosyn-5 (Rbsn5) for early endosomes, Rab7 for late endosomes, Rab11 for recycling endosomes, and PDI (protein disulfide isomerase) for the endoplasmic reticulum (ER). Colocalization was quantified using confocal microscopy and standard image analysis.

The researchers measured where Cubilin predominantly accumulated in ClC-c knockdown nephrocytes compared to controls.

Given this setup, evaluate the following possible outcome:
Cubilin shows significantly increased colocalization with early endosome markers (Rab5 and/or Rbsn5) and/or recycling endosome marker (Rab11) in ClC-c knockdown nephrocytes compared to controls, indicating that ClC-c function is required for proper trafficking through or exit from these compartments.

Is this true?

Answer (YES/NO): NO